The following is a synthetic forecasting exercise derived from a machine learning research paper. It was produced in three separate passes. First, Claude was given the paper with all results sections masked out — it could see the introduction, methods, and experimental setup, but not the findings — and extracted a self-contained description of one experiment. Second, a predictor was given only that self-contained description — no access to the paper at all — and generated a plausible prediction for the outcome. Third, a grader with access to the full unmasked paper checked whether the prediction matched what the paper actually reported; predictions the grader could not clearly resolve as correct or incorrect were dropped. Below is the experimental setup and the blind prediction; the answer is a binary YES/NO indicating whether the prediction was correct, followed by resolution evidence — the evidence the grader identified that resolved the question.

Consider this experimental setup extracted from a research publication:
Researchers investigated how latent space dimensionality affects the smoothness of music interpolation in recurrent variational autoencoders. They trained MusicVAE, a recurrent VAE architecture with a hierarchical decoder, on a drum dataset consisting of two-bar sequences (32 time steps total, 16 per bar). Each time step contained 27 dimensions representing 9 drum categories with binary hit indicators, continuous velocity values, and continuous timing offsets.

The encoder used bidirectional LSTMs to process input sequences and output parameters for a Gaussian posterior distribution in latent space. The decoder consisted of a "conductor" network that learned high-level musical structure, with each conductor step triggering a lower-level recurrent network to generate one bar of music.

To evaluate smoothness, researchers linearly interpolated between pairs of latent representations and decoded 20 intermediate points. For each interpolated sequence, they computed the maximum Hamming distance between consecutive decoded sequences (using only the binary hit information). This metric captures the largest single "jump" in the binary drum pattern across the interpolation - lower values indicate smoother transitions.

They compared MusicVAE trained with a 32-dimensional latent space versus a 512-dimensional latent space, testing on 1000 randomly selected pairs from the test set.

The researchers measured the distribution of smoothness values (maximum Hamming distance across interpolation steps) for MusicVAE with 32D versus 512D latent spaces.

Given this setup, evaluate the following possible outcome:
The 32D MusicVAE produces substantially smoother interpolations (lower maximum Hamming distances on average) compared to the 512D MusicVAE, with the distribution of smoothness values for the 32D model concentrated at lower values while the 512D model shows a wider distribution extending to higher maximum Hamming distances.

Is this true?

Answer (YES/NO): NO